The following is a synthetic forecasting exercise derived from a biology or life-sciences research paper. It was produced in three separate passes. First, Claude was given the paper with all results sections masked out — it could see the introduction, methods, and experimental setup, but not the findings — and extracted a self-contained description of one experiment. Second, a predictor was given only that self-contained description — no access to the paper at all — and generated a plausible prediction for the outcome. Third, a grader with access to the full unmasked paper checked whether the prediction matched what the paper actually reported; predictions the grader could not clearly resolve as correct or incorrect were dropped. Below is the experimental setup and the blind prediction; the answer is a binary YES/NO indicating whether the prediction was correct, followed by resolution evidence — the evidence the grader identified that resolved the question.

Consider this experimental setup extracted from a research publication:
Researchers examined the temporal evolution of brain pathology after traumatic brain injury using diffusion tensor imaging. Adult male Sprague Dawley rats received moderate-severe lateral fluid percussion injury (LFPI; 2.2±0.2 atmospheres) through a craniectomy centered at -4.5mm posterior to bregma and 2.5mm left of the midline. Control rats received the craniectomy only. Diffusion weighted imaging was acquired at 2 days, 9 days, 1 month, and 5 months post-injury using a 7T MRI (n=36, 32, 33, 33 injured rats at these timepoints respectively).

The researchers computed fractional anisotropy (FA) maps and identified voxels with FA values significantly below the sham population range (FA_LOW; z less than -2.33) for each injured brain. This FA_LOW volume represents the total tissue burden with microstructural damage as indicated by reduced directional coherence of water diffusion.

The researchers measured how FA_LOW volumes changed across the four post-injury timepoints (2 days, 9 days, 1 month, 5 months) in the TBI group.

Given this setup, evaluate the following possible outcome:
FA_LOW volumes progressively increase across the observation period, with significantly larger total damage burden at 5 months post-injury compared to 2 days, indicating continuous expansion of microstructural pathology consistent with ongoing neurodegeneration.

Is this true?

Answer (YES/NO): NO